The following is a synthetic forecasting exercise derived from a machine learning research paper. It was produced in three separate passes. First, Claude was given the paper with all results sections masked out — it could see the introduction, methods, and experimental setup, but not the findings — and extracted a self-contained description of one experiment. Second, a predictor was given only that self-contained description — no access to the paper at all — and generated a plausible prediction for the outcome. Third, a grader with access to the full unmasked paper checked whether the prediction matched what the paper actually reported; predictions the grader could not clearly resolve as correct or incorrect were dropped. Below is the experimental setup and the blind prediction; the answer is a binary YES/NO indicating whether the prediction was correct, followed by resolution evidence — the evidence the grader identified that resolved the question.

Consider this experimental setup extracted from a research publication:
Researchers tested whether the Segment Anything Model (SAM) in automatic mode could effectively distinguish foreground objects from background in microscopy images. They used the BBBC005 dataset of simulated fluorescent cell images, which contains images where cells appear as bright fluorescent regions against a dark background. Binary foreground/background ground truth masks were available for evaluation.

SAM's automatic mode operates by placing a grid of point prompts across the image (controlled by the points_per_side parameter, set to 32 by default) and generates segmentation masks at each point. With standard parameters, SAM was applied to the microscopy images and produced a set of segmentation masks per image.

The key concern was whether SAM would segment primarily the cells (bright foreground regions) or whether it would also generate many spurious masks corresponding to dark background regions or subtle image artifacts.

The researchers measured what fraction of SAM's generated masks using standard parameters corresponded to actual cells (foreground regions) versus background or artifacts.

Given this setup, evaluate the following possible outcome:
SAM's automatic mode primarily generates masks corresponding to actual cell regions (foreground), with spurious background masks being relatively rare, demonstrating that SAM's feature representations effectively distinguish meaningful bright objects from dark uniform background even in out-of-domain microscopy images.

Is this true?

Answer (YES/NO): NO